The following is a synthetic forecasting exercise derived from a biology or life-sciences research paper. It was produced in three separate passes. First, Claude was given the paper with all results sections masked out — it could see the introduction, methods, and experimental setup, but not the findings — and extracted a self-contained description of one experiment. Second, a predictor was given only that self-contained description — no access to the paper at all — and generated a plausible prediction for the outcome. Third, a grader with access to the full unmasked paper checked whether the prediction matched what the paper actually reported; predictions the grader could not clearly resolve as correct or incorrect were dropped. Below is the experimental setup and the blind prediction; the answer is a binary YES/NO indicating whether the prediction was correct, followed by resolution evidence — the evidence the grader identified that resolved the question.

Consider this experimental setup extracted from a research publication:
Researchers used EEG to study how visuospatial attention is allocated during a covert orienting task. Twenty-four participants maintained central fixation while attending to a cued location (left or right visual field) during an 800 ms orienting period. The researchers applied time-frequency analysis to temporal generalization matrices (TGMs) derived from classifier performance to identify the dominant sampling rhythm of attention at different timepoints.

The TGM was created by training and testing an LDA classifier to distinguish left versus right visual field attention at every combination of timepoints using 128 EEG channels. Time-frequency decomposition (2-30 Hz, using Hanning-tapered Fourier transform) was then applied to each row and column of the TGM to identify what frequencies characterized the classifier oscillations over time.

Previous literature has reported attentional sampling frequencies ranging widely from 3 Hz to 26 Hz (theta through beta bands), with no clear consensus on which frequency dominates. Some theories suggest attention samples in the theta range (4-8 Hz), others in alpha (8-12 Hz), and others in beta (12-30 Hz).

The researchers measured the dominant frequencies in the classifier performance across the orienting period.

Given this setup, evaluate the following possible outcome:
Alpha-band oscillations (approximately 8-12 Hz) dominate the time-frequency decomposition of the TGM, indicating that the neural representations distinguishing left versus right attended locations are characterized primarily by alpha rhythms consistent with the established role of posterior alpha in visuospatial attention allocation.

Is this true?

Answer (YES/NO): NO